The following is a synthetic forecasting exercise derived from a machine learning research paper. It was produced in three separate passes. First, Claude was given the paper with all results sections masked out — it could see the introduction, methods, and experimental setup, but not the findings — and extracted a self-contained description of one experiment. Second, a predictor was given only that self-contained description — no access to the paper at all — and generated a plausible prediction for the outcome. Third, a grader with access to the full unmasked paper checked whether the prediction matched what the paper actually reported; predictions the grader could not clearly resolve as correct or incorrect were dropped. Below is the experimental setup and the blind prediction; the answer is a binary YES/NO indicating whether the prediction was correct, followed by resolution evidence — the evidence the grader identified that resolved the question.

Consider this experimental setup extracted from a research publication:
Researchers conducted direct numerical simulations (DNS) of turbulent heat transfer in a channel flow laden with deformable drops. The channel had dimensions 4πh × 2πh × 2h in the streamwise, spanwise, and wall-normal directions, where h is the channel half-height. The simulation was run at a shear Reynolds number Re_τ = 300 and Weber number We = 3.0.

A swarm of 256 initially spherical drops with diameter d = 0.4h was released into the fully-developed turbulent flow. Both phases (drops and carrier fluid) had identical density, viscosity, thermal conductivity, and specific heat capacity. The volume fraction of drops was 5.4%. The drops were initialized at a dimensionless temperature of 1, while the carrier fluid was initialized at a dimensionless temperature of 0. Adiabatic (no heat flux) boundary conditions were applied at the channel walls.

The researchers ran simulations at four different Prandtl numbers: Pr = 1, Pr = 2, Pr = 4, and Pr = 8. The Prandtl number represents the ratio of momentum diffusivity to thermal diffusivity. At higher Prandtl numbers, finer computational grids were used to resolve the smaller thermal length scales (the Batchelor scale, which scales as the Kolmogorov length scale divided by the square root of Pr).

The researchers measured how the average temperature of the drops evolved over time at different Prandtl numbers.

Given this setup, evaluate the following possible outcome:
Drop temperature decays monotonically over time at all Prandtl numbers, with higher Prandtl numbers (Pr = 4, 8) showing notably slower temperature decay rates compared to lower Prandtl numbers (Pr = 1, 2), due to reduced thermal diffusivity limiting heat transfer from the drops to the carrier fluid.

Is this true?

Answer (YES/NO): YES